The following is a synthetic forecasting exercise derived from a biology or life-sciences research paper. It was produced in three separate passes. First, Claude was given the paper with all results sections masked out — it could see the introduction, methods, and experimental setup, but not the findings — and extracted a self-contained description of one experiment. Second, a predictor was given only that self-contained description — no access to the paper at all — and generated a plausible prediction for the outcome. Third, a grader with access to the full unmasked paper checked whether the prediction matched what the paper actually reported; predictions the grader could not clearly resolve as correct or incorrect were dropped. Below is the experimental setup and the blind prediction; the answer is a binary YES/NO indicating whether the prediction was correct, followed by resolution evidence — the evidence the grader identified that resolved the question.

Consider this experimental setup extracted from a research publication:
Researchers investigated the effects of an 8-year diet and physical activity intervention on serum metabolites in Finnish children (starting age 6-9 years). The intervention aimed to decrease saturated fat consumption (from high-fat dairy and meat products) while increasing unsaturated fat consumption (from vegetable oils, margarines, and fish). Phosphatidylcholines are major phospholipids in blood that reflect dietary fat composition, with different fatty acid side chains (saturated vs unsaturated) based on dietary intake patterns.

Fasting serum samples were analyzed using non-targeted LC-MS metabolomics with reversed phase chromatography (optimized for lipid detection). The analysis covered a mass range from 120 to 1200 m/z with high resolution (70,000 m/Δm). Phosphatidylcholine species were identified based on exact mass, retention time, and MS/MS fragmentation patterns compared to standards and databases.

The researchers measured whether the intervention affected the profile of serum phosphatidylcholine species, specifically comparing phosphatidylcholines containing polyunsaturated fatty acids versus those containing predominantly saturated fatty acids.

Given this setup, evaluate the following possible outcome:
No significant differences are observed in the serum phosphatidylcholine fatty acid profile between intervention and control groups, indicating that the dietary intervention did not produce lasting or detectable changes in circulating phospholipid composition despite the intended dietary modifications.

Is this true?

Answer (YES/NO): NO